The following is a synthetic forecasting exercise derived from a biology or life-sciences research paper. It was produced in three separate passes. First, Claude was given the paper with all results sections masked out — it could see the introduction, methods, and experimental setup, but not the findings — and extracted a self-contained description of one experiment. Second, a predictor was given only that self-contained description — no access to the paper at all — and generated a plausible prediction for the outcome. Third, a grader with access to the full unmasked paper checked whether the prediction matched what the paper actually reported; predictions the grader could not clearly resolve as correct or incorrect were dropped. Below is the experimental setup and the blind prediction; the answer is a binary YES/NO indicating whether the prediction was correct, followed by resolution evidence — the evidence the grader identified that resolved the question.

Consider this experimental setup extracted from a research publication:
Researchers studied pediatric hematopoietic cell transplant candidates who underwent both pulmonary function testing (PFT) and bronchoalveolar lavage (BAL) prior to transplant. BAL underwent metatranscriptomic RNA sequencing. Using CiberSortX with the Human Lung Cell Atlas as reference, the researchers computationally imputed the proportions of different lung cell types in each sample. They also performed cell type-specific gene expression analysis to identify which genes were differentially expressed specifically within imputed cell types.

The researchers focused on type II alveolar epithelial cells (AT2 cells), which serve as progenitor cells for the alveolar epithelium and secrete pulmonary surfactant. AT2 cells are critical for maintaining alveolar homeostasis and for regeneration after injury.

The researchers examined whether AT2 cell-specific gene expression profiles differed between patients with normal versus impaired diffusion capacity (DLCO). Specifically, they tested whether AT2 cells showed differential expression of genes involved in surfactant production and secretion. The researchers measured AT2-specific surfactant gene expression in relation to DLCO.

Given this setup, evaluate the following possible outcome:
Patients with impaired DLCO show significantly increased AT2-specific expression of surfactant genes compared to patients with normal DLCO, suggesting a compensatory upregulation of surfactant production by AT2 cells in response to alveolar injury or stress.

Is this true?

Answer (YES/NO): YES